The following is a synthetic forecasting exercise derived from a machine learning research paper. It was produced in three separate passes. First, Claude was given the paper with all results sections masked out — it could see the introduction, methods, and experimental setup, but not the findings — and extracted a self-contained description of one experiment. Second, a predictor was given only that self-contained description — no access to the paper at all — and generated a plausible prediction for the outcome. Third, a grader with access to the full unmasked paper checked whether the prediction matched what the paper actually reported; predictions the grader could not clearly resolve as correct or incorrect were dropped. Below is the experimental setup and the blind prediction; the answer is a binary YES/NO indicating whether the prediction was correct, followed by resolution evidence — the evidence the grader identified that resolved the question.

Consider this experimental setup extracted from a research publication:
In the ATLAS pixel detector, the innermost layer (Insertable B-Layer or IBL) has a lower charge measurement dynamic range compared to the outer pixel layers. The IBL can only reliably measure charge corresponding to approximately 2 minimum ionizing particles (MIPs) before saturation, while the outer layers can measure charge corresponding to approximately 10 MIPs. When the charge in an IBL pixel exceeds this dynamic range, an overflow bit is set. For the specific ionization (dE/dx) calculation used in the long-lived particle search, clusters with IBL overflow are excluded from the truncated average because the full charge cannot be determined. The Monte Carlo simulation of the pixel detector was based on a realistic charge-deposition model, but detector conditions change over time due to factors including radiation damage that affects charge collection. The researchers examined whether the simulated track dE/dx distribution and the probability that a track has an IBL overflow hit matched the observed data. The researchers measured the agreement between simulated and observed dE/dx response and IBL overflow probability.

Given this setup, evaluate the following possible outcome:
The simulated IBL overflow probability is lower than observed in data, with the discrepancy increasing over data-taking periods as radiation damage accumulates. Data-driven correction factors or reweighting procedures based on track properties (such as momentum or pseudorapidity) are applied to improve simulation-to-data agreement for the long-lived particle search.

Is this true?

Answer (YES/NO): NO